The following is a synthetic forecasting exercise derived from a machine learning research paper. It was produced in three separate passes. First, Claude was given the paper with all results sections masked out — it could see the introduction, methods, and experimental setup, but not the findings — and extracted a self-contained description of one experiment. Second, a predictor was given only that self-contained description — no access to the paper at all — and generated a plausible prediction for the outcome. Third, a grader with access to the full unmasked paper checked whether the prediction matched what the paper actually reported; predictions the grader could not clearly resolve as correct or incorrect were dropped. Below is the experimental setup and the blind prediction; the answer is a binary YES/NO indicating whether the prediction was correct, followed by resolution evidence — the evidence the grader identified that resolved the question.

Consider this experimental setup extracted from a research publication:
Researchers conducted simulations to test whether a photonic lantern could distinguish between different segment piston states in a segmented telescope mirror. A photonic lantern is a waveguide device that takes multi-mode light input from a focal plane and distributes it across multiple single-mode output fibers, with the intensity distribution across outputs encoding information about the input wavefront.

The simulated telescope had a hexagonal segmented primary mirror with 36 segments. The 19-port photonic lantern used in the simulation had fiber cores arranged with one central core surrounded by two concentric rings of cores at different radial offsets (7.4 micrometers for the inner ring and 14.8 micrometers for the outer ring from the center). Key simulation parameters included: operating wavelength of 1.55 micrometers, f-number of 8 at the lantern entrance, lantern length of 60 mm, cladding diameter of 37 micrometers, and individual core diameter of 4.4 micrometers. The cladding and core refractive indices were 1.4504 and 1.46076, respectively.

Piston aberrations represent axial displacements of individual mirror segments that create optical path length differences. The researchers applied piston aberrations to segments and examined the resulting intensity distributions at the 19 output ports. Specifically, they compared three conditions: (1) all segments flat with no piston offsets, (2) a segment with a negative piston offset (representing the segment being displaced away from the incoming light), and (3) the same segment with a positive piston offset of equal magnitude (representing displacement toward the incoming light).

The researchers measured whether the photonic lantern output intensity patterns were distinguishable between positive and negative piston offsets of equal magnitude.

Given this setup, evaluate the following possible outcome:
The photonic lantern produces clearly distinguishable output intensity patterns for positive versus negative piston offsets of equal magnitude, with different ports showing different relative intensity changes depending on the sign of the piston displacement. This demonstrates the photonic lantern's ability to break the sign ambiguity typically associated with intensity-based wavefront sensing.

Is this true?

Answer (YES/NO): YES